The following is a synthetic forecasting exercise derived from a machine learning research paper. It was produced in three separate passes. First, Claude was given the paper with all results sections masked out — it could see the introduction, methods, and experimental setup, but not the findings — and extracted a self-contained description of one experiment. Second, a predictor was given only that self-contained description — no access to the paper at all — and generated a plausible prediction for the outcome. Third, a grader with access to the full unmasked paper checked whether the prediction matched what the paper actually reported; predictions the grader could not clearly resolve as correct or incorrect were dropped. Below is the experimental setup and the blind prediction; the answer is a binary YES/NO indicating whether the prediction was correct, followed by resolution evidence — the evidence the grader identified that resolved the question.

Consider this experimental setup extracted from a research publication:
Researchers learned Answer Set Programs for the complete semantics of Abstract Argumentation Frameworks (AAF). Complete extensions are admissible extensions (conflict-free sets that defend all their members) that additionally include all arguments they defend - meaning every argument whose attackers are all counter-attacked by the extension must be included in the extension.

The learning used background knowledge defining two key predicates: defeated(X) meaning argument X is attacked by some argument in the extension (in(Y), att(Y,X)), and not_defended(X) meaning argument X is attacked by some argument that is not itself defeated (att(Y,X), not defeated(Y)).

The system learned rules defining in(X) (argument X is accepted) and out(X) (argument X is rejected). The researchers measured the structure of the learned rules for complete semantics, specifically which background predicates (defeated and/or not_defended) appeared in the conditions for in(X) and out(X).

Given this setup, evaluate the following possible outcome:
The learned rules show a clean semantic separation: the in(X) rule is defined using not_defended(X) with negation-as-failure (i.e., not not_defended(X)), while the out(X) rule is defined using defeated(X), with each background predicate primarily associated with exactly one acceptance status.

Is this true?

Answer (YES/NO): NO